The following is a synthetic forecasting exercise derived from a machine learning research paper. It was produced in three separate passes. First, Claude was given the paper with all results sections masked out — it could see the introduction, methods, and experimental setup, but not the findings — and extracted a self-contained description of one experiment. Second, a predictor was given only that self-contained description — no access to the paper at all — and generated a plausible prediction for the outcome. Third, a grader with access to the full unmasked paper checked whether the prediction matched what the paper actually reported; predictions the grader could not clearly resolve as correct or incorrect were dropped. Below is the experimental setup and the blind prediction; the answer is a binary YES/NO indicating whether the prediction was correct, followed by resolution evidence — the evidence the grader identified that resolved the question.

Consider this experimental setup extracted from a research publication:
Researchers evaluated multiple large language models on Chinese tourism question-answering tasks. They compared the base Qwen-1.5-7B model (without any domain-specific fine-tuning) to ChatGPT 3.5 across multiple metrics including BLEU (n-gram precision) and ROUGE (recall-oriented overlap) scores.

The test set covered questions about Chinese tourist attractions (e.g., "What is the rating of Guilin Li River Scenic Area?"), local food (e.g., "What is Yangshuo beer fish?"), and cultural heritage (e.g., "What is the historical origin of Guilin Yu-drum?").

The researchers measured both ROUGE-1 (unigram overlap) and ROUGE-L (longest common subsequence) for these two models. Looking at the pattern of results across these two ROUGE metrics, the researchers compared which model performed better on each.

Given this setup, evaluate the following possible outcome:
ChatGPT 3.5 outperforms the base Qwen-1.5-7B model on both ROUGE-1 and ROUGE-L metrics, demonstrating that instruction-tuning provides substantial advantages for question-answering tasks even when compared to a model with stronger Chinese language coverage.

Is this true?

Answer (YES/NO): NO